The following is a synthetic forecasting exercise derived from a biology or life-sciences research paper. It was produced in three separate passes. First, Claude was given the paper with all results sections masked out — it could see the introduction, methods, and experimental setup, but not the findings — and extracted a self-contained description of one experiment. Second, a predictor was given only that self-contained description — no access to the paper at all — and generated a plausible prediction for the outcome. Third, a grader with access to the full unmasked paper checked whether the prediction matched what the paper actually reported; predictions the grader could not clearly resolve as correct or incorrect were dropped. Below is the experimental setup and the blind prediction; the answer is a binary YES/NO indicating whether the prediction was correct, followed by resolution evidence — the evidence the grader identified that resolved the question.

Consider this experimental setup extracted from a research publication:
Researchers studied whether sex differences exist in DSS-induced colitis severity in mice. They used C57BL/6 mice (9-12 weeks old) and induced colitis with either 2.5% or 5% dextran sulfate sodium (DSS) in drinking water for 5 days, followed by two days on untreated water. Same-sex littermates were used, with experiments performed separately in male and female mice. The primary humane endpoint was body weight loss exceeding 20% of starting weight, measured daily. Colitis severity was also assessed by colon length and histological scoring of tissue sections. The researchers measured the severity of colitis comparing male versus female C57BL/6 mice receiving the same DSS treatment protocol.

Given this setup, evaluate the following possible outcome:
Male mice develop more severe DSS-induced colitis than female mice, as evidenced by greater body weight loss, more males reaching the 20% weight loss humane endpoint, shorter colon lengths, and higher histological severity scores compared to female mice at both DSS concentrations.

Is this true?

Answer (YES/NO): NO